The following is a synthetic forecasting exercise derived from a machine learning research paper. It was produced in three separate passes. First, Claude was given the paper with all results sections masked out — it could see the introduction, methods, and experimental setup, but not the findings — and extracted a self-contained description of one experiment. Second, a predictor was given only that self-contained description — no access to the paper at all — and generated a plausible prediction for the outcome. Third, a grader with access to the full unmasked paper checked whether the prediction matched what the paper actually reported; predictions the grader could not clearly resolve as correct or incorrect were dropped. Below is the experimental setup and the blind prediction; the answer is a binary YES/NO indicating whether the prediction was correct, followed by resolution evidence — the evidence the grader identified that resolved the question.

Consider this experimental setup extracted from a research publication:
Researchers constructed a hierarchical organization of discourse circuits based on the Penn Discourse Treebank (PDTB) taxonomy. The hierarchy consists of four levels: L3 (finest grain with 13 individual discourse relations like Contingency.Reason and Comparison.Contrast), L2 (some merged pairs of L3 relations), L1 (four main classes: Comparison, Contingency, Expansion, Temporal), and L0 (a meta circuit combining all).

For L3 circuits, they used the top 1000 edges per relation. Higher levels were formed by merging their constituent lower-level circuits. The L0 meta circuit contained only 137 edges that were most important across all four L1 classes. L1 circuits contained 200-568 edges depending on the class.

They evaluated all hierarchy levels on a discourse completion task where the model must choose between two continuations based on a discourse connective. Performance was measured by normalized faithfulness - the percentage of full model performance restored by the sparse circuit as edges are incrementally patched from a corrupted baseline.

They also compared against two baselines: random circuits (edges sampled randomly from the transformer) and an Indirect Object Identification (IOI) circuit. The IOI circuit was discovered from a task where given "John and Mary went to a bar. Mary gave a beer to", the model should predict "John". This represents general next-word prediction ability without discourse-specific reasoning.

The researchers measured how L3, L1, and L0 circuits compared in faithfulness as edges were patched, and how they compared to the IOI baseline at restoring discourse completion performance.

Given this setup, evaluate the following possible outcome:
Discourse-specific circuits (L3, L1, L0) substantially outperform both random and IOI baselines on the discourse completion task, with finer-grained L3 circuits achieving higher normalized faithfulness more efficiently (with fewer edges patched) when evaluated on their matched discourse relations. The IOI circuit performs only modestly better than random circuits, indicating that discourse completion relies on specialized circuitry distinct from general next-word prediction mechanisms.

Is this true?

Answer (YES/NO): NO